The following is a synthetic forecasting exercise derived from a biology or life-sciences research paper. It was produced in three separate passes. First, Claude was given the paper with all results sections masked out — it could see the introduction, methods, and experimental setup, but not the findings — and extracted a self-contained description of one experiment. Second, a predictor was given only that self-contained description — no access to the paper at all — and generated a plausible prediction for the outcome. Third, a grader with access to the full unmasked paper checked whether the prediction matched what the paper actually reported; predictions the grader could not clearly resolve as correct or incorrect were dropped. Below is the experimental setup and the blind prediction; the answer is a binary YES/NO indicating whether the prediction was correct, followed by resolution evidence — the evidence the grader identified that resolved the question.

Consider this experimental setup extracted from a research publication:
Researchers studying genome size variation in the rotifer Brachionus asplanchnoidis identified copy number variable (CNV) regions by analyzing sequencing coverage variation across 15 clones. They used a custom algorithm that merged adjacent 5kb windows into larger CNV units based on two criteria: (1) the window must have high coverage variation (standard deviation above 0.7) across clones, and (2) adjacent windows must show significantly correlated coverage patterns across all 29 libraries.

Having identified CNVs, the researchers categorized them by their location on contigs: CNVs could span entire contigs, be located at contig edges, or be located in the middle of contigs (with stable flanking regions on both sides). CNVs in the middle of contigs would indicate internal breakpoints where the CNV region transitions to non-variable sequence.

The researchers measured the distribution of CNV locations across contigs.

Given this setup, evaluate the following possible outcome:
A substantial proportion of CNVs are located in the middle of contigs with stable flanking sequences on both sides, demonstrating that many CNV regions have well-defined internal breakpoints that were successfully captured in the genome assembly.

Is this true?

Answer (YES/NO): NO